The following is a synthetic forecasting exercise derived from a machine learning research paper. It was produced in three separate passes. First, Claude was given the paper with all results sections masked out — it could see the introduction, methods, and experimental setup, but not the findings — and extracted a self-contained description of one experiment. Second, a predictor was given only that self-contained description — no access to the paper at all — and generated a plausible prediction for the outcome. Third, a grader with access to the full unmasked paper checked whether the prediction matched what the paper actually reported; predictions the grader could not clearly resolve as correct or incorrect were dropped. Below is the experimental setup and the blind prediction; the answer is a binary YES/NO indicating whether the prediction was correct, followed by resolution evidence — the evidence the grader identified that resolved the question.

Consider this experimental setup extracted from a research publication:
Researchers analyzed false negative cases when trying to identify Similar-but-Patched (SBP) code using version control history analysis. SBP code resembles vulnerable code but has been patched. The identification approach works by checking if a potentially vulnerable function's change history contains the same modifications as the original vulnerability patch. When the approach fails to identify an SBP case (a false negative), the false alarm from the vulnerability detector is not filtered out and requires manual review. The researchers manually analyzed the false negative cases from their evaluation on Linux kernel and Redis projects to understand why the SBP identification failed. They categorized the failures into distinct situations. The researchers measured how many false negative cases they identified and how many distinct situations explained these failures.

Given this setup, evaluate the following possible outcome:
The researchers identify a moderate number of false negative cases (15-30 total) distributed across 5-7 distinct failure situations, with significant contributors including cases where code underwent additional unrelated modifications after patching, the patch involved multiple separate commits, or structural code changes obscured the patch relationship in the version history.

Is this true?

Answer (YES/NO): NO